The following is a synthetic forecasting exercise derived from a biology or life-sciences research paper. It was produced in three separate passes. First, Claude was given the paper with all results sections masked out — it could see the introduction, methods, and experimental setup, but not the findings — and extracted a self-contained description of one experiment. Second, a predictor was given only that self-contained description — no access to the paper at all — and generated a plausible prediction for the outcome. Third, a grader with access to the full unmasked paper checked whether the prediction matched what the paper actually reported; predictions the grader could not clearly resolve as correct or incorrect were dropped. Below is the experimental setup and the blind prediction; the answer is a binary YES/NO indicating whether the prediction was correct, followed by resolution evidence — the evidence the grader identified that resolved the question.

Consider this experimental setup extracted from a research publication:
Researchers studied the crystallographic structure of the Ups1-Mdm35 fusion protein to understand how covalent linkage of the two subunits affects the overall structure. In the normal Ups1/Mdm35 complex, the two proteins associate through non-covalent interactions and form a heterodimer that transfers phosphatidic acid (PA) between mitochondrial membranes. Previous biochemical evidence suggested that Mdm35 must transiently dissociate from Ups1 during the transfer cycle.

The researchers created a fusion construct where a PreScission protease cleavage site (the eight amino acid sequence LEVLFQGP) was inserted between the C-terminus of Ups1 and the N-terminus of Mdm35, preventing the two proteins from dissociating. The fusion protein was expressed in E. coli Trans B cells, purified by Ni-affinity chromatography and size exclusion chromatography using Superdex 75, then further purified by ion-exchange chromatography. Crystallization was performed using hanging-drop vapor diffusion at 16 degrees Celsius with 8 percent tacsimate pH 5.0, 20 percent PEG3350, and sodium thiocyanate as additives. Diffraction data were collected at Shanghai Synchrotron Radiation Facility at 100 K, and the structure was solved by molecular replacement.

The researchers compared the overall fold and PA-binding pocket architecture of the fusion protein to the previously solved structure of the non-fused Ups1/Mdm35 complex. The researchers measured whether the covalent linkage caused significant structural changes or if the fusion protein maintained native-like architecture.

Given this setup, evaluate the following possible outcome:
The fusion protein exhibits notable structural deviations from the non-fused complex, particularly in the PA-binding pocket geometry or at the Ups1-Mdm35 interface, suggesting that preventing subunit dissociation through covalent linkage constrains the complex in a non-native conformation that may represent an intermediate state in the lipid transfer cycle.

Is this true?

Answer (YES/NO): NO